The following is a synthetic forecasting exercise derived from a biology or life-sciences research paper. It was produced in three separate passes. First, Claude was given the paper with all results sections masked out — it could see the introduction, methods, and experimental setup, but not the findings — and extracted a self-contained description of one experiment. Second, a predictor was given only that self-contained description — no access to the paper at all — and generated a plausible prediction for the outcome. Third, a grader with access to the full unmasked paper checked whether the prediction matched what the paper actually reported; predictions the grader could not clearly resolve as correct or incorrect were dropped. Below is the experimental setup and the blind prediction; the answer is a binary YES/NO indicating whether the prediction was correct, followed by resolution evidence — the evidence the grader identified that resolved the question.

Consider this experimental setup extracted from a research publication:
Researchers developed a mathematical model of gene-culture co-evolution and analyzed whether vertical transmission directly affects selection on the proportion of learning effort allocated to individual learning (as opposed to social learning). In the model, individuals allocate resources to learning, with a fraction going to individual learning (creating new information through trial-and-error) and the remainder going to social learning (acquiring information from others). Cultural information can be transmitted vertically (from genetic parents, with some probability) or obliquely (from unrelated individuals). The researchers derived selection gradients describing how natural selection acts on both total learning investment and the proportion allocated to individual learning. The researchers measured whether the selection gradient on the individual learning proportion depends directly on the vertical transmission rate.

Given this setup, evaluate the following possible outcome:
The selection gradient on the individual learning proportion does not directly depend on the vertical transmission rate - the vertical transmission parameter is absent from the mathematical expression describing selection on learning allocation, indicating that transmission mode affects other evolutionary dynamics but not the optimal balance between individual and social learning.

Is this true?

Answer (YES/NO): YES